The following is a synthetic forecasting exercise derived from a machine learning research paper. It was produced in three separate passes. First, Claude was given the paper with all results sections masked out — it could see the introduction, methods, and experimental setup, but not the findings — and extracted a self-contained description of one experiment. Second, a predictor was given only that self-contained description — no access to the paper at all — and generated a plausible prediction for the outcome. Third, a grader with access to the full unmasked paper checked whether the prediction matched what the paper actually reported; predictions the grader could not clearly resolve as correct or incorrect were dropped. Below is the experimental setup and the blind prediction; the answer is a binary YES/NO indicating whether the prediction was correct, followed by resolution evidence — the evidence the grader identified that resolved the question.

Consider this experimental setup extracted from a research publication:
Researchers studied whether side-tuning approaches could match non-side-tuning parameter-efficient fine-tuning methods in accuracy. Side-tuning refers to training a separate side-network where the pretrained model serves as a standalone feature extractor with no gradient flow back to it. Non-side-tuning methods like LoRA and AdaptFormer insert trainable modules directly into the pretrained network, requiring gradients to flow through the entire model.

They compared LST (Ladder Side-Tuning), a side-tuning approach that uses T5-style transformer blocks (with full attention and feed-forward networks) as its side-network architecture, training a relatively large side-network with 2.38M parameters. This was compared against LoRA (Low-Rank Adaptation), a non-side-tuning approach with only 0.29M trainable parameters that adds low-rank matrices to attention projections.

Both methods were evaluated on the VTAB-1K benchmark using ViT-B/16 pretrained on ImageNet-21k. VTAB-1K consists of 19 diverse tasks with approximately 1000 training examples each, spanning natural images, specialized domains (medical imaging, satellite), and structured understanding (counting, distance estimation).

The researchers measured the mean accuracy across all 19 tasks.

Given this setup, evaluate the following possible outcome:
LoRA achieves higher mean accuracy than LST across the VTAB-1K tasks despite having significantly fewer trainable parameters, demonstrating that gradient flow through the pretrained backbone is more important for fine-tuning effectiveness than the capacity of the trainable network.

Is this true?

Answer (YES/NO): YES